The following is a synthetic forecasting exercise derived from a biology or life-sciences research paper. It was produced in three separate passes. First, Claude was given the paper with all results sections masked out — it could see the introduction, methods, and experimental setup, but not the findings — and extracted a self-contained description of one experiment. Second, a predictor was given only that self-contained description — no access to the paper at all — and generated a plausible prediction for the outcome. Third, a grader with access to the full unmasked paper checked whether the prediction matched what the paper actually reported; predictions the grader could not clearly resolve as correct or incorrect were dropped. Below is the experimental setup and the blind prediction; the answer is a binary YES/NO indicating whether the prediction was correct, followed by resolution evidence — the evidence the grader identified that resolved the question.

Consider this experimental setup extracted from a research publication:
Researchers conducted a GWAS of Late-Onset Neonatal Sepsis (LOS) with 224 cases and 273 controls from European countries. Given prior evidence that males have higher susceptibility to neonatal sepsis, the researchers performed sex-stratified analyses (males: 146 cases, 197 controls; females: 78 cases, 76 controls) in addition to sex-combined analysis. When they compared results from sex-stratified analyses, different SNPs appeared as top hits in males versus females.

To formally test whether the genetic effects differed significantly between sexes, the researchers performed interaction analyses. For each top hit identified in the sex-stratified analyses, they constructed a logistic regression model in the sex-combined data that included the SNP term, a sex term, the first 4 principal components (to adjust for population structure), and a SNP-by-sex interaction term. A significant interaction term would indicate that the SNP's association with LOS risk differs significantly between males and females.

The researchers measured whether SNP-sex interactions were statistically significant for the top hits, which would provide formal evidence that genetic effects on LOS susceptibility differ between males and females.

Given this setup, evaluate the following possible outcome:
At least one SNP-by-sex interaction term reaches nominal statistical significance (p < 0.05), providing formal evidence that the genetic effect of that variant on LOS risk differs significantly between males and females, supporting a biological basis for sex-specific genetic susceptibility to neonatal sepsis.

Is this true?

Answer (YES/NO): YES